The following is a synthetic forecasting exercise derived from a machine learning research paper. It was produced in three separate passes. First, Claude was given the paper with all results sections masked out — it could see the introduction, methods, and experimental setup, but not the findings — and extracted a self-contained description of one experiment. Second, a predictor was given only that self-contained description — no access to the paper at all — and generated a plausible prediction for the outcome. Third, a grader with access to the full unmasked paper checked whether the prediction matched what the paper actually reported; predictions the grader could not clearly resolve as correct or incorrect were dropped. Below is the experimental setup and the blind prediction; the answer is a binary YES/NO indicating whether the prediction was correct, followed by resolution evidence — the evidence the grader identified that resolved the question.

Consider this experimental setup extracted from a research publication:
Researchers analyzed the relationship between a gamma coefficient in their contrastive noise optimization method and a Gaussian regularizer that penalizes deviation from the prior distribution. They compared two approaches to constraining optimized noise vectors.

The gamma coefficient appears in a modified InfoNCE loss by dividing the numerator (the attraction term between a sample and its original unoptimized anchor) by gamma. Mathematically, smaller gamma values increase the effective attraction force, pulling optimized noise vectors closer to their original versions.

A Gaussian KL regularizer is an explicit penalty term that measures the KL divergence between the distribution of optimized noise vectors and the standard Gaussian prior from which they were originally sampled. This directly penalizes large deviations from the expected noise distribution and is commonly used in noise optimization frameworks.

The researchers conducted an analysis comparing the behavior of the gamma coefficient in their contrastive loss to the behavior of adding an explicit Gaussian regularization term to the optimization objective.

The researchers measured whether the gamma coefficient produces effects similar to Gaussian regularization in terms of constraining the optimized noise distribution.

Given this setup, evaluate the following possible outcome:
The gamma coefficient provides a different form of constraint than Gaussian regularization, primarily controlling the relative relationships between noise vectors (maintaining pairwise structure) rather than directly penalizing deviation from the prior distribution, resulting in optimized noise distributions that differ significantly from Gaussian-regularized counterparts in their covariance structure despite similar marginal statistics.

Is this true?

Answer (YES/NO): NO